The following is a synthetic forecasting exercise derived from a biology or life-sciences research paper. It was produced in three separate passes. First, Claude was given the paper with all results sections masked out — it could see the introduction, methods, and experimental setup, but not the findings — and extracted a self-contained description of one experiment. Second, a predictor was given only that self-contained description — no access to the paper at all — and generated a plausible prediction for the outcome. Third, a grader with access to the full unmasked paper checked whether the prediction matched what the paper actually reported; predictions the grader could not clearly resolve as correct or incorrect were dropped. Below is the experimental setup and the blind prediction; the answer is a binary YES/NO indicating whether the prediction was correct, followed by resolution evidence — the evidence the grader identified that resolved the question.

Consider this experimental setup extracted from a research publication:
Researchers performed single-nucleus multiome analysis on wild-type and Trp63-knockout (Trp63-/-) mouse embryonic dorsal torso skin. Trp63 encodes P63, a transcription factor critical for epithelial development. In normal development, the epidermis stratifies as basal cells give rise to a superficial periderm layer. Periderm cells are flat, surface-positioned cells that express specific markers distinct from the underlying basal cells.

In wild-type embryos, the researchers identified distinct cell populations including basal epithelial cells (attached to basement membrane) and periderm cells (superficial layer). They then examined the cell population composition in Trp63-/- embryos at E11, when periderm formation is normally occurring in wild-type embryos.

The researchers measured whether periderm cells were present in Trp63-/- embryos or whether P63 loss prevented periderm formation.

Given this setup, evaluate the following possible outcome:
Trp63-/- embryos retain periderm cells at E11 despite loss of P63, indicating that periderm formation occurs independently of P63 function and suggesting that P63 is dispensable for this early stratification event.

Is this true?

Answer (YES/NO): NO